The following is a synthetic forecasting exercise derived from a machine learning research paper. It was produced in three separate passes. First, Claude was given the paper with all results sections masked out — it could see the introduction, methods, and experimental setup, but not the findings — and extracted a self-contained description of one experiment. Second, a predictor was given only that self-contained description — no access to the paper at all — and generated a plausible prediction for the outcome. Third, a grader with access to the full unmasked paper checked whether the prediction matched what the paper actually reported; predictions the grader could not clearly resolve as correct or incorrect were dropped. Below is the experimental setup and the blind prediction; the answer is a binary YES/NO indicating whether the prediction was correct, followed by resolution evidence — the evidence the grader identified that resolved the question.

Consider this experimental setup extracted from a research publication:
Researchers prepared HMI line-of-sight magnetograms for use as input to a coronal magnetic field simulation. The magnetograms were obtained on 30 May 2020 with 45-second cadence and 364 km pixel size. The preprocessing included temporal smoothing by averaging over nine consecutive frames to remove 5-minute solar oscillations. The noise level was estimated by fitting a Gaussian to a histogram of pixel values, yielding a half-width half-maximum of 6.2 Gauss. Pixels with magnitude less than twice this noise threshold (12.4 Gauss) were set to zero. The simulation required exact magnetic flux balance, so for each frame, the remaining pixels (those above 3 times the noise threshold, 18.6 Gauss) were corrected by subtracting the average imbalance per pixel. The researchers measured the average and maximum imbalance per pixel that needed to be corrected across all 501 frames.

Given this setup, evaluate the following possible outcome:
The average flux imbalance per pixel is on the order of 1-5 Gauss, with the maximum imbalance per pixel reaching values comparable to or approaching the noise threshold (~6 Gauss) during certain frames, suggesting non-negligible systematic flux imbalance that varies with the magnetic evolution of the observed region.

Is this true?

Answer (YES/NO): NO